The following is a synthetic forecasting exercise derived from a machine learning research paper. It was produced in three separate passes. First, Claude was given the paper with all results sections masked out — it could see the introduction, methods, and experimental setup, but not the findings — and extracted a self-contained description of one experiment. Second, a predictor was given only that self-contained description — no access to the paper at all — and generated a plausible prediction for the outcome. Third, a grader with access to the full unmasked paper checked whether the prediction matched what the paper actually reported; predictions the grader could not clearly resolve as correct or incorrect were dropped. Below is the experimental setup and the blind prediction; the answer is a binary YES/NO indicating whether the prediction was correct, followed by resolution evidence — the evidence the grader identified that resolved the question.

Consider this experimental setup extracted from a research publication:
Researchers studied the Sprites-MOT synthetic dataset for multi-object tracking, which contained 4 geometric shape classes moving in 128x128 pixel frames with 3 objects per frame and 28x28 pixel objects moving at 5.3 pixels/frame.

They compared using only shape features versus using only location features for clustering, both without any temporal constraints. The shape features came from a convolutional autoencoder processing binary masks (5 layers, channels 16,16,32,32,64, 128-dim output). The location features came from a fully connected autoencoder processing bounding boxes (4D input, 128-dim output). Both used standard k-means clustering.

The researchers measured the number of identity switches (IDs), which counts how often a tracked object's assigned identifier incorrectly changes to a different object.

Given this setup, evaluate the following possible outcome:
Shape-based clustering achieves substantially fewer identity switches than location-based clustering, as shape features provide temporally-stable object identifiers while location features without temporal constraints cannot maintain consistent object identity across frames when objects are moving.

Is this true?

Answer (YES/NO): YES